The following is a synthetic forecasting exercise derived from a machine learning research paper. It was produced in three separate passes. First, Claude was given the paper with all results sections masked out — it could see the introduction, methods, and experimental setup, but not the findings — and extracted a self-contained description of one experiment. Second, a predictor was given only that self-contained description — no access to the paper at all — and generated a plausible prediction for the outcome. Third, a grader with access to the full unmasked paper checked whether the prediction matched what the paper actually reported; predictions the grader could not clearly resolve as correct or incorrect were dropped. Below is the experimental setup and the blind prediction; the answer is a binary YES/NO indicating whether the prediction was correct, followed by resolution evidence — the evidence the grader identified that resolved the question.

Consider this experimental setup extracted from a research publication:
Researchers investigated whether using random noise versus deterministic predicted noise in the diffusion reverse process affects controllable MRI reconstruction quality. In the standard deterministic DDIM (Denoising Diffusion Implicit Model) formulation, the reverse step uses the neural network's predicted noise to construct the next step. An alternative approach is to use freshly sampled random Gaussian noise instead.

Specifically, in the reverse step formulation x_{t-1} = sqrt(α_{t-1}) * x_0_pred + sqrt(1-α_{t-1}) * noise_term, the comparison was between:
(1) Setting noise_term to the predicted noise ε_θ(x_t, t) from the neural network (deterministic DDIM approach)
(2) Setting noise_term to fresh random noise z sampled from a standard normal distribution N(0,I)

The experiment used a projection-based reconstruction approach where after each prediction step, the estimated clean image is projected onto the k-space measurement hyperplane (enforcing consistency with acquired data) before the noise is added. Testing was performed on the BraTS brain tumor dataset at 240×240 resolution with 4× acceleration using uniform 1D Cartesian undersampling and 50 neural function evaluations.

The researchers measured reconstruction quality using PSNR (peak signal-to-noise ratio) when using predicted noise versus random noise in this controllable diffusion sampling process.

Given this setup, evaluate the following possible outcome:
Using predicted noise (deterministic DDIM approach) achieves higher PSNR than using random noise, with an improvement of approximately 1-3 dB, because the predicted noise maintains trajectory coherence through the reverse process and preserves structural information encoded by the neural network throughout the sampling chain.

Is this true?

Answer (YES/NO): NO